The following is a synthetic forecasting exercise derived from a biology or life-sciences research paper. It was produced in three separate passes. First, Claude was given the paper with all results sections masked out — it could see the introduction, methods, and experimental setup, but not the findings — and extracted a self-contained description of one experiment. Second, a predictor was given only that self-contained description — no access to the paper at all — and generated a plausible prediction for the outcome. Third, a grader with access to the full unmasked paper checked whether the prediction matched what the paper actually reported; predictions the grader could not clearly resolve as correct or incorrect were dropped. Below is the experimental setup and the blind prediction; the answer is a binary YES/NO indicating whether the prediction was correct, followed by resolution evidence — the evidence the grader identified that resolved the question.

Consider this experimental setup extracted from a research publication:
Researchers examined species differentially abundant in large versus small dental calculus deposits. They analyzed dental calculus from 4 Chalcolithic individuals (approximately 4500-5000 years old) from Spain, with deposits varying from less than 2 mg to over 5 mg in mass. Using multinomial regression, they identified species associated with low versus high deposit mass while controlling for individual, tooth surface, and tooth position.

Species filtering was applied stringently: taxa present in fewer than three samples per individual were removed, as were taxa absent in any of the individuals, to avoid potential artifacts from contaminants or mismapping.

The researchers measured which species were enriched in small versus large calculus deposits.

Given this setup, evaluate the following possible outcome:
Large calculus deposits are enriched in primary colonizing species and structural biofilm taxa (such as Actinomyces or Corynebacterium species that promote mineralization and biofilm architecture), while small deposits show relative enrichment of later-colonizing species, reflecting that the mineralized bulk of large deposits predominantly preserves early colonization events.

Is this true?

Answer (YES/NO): NO